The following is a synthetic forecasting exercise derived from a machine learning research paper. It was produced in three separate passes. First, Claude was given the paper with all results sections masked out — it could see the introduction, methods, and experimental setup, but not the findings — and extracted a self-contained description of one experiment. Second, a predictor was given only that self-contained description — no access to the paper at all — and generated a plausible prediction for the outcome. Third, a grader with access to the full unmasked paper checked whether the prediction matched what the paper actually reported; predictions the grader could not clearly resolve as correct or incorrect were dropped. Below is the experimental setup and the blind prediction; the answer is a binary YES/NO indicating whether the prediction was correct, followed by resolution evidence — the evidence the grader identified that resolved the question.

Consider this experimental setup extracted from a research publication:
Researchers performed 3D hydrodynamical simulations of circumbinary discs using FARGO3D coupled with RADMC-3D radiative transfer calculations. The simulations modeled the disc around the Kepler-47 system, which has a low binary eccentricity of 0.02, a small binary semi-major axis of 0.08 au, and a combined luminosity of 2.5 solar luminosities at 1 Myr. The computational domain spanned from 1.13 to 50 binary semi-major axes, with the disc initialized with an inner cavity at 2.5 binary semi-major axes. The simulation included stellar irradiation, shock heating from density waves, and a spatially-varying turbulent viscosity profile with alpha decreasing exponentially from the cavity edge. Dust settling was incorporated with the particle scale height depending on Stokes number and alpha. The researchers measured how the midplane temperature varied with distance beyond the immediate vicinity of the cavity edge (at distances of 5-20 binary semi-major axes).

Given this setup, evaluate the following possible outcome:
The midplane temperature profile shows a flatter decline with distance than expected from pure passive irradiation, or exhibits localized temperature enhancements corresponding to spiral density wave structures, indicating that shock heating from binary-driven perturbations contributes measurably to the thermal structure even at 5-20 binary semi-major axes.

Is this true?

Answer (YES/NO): NO